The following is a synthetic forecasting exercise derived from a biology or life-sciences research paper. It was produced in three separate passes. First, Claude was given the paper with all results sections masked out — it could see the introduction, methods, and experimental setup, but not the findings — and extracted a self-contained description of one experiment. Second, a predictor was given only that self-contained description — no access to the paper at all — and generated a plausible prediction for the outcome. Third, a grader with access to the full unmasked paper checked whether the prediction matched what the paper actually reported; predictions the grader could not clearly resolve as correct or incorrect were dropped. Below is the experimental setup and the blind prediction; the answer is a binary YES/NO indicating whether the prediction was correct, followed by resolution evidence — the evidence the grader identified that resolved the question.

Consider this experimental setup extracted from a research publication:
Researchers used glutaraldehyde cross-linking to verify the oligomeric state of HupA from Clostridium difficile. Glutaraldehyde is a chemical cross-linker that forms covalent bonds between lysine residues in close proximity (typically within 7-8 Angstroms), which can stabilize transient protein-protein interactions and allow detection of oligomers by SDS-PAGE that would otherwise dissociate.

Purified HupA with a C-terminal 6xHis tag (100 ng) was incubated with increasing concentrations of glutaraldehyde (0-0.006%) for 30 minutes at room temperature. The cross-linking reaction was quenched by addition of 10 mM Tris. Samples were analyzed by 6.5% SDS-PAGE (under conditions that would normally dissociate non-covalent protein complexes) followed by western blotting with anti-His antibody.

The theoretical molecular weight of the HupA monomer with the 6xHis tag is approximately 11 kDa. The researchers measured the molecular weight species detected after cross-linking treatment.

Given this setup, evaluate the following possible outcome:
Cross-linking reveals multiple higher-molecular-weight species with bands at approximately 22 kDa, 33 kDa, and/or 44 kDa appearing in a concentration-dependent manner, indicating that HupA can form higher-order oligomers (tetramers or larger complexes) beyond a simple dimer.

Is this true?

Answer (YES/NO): NO